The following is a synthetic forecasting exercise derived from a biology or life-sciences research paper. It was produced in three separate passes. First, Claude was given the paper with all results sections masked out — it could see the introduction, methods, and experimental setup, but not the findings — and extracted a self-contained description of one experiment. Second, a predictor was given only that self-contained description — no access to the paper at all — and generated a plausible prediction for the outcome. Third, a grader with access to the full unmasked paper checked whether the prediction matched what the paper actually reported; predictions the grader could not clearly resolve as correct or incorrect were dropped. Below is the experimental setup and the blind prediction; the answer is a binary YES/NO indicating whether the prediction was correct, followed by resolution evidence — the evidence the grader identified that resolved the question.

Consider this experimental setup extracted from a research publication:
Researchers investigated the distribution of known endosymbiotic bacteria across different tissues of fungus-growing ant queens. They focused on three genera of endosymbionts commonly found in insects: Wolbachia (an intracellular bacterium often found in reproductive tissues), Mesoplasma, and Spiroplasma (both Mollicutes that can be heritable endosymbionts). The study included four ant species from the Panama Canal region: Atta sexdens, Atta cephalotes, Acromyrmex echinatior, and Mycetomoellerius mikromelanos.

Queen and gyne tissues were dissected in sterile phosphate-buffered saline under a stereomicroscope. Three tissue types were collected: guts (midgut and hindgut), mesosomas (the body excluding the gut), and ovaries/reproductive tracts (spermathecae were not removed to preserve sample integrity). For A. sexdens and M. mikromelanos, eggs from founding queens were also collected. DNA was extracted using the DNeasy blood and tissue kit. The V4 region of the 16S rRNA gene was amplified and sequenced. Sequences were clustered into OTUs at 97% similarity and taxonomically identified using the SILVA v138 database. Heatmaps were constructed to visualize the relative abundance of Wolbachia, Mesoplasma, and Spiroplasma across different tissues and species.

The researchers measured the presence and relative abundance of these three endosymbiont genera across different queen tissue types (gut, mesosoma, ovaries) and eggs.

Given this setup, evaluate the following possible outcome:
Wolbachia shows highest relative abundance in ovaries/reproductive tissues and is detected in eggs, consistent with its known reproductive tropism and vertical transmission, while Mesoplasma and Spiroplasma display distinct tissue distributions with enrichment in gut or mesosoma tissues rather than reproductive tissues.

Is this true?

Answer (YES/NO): NO